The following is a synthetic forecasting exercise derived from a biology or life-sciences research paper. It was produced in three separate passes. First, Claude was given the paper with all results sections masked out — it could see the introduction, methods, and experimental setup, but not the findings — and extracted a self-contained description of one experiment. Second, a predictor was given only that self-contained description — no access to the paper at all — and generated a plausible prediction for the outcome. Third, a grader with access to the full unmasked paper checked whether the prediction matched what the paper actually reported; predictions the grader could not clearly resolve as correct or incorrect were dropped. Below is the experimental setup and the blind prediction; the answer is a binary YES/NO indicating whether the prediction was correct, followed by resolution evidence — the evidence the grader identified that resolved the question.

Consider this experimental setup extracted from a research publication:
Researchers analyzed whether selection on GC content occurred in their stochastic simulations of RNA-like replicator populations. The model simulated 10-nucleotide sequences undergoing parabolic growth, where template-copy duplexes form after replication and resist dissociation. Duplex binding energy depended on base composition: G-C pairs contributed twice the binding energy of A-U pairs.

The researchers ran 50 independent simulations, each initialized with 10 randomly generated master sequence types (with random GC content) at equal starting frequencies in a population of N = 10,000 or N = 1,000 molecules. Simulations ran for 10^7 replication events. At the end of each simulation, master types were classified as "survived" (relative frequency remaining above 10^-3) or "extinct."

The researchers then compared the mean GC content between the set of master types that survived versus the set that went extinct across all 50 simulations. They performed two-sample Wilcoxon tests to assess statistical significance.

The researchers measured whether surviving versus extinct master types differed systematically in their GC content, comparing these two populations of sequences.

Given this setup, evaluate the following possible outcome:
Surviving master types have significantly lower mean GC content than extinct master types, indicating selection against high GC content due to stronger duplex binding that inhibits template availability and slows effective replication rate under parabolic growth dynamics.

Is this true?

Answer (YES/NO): YES